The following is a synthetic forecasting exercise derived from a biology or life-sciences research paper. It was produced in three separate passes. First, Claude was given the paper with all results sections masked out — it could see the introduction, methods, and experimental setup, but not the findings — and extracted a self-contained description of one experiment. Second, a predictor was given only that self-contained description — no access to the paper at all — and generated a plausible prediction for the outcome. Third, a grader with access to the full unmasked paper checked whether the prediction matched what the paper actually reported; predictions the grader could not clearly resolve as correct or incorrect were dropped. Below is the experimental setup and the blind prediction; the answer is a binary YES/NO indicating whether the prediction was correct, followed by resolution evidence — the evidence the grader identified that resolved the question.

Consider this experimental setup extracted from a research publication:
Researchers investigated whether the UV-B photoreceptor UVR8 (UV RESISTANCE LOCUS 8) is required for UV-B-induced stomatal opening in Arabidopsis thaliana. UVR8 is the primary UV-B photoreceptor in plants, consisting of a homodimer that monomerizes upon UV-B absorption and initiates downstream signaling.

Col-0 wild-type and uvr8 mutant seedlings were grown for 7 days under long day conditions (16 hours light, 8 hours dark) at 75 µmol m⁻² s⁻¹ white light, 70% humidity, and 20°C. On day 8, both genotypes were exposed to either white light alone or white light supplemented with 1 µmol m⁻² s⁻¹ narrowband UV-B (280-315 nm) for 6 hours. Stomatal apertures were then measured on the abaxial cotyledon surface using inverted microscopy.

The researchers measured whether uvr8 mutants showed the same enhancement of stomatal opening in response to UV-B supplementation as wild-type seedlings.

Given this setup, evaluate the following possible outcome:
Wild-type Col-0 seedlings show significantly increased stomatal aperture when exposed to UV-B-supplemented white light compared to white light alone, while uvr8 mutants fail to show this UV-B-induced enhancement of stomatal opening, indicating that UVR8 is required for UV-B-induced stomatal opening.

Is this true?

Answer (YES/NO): YES